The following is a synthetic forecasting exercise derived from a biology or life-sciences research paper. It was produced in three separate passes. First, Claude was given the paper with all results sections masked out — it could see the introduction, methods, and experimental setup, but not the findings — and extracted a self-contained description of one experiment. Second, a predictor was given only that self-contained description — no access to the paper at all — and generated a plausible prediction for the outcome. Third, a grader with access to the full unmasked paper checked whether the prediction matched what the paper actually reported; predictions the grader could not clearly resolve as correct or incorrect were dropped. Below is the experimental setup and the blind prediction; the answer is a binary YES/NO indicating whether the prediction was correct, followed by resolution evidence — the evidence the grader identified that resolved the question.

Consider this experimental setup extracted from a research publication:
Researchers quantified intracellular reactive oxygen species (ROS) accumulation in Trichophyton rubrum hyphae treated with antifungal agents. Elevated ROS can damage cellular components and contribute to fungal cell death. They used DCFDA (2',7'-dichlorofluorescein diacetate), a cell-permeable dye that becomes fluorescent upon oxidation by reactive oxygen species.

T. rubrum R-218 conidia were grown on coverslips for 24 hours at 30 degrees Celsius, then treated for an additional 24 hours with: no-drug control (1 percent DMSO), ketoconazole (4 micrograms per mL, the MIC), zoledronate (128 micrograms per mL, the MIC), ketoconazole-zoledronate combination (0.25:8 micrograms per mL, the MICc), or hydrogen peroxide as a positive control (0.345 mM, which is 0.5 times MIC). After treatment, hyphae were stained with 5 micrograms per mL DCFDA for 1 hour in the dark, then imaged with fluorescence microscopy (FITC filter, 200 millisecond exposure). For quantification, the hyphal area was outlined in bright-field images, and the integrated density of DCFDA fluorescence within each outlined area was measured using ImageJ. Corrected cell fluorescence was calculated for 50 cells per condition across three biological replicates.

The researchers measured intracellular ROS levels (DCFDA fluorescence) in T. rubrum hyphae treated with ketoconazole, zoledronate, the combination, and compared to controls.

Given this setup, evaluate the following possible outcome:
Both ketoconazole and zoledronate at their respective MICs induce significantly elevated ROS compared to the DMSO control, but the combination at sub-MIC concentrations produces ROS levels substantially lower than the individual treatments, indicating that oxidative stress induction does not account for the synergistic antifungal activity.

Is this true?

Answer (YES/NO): NO